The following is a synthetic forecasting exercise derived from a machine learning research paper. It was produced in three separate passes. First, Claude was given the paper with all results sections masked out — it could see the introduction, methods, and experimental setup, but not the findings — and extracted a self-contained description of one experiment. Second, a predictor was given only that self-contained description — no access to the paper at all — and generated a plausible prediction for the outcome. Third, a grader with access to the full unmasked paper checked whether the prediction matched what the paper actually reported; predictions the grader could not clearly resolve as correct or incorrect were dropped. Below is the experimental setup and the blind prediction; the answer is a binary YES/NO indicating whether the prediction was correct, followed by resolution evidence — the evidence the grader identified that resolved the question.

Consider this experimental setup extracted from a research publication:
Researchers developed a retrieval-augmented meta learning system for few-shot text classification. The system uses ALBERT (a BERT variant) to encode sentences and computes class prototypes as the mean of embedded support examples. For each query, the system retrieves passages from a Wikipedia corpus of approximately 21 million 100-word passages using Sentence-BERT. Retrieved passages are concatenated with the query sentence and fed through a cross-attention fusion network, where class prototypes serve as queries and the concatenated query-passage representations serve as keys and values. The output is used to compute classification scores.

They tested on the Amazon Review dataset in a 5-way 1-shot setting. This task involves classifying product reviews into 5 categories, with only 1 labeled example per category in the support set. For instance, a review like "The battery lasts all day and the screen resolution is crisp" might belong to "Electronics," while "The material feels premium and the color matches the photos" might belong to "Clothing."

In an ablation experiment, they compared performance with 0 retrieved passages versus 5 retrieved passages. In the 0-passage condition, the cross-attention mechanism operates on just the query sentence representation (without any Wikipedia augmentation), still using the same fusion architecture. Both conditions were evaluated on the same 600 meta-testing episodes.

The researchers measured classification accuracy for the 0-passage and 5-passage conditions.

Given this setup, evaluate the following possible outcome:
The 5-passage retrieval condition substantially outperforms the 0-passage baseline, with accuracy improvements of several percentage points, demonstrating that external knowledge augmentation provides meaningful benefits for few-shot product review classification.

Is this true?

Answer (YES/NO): YES